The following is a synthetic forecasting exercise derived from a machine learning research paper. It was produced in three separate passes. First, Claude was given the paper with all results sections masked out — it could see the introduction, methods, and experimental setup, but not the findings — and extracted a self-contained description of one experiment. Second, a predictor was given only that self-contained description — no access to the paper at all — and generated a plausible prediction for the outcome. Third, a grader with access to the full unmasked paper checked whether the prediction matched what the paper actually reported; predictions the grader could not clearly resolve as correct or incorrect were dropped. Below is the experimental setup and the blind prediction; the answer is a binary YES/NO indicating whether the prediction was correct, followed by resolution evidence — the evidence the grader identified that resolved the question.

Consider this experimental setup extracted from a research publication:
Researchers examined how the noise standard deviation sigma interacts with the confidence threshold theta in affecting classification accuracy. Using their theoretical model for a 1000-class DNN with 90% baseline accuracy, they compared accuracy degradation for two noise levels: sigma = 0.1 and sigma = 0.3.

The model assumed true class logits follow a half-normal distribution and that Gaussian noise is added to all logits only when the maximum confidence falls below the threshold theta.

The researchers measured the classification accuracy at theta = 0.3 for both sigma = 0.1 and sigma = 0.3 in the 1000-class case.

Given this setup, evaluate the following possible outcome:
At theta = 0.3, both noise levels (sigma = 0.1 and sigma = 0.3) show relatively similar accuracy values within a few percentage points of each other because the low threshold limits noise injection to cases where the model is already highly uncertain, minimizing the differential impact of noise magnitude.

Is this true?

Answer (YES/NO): YES